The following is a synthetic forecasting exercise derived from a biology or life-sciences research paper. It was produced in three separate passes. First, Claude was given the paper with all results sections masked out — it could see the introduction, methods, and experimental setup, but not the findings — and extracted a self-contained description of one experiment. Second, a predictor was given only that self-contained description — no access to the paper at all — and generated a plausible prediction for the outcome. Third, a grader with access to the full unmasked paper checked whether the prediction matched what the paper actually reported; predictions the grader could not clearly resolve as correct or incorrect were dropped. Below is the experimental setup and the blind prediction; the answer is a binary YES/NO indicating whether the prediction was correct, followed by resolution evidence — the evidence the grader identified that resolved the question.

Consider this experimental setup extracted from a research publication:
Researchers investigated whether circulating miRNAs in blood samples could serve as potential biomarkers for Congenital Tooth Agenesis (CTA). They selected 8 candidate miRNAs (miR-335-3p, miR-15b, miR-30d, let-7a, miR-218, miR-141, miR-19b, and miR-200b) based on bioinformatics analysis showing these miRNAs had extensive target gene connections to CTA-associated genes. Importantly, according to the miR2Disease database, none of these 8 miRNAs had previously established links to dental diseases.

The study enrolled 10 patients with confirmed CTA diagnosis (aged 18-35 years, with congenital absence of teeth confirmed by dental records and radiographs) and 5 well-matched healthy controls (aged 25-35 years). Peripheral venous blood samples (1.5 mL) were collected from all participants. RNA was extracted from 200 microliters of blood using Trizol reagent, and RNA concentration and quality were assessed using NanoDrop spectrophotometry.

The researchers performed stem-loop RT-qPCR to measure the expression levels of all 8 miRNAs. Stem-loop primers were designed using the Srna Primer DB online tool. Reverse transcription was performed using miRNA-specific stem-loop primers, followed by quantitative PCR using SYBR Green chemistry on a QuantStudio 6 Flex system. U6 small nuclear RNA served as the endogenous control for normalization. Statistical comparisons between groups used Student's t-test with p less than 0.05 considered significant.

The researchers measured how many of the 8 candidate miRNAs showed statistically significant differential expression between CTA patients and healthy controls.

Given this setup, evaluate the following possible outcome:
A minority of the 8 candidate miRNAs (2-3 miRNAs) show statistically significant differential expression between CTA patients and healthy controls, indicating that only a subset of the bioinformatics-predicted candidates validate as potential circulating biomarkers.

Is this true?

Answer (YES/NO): NO